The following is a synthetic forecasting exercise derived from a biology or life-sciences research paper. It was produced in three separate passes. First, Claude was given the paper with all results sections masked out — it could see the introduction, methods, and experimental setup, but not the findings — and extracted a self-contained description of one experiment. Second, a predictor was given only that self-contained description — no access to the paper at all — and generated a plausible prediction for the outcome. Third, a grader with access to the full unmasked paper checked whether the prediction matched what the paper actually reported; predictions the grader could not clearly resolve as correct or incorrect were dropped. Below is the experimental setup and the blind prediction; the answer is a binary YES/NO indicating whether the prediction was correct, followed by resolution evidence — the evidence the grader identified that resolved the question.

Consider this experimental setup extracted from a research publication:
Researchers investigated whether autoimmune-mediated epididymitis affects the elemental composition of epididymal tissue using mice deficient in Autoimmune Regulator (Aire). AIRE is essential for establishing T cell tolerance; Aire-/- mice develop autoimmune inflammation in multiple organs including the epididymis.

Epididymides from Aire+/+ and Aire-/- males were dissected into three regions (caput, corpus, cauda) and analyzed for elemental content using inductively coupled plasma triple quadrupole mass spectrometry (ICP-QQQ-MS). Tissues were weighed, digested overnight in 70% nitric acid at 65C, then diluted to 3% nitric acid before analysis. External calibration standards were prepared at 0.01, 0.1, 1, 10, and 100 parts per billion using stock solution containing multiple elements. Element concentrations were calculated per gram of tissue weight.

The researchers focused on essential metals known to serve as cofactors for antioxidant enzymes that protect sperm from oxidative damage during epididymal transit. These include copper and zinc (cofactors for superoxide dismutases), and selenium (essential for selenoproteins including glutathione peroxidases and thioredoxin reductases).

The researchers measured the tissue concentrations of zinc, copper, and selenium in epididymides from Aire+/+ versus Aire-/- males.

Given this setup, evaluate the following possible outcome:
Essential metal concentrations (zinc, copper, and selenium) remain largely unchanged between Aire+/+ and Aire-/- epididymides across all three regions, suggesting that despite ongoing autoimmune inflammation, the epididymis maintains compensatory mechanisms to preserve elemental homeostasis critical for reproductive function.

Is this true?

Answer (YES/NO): NO